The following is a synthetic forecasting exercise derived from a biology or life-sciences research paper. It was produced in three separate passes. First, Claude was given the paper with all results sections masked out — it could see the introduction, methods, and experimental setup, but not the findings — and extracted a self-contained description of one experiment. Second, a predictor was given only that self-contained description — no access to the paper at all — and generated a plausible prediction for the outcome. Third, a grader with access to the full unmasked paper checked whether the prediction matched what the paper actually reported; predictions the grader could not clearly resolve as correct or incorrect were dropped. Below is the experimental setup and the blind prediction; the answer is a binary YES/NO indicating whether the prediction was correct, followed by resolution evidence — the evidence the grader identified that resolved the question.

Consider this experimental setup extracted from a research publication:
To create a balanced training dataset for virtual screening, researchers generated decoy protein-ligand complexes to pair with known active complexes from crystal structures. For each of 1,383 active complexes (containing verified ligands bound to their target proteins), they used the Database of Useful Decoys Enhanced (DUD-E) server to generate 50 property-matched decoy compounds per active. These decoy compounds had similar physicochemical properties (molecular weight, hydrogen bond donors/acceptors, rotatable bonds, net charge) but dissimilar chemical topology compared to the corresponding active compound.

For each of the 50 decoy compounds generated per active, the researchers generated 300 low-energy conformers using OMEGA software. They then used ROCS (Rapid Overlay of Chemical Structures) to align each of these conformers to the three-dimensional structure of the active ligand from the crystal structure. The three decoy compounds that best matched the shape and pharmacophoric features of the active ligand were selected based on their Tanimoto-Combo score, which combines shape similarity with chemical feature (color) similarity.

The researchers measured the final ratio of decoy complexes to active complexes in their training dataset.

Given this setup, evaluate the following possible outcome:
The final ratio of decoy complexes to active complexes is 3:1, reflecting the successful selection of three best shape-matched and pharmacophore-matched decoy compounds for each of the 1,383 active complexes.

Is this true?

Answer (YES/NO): NO